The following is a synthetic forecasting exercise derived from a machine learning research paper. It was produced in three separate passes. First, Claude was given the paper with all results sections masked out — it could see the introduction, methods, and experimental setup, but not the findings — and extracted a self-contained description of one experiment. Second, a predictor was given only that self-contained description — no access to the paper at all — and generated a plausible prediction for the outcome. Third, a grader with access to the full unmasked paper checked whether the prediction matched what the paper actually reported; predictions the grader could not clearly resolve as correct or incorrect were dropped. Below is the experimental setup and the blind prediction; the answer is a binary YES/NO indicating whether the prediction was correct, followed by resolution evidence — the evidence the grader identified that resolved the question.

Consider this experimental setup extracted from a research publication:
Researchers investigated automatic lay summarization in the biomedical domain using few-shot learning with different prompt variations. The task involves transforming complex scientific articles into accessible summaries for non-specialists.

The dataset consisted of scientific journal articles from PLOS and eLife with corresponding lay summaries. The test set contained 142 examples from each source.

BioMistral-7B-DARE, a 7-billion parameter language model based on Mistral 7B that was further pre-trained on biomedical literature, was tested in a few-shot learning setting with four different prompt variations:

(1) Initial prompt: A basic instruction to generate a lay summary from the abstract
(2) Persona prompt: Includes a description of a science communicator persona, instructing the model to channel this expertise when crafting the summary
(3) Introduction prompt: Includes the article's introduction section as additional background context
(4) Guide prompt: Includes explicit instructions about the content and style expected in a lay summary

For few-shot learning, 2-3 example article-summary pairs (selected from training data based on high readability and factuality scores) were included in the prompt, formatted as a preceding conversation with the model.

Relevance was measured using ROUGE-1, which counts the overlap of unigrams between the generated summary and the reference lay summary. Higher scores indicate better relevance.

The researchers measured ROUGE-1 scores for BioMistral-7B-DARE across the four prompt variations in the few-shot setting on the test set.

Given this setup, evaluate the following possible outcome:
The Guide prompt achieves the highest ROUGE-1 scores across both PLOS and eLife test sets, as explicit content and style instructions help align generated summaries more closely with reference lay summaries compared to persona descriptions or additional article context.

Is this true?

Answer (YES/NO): NO